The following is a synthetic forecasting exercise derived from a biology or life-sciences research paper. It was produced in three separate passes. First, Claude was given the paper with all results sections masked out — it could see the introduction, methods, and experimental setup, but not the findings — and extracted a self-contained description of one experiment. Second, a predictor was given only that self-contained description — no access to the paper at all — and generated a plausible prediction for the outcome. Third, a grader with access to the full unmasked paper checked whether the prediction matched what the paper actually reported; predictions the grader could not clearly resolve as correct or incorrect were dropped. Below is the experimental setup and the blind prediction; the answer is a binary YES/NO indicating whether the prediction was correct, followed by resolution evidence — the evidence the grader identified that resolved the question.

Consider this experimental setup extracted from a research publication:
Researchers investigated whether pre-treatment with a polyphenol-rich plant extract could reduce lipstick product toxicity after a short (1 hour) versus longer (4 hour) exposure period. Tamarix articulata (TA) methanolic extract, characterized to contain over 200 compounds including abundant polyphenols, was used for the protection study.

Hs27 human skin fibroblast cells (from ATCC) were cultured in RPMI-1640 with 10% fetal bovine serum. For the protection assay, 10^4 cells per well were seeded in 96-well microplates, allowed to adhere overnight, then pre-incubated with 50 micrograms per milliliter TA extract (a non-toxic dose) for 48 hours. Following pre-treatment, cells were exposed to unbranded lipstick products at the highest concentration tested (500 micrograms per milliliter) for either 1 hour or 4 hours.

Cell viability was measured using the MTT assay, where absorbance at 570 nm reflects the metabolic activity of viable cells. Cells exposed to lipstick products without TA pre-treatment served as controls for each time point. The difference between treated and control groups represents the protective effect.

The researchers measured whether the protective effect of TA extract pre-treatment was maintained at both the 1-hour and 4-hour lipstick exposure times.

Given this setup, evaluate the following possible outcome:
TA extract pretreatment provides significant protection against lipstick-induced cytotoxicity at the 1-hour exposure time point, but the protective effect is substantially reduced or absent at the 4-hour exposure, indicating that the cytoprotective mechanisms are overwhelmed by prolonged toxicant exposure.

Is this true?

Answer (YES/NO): NO